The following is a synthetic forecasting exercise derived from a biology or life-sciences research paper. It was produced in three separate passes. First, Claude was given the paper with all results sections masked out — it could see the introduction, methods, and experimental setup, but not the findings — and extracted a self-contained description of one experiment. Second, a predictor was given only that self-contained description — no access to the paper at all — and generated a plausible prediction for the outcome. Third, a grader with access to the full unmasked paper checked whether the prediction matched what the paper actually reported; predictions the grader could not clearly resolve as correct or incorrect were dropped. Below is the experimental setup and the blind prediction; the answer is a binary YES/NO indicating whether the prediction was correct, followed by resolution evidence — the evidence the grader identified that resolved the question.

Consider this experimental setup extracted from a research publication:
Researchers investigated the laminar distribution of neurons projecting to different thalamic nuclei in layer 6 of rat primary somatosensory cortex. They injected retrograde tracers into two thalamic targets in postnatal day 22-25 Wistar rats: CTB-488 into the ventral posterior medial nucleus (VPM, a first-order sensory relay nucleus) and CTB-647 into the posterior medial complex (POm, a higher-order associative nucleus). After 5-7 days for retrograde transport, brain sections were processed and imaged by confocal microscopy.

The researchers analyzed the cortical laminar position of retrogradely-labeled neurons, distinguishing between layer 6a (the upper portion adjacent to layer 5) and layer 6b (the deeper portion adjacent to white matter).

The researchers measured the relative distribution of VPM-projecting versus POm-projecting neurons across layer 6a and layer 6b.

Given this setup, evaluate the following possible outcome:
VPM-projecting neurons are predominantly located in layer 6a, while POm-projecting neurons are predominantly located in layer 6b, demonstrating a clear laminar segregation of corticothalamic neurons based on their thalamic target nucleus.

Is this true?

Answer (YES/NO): YES